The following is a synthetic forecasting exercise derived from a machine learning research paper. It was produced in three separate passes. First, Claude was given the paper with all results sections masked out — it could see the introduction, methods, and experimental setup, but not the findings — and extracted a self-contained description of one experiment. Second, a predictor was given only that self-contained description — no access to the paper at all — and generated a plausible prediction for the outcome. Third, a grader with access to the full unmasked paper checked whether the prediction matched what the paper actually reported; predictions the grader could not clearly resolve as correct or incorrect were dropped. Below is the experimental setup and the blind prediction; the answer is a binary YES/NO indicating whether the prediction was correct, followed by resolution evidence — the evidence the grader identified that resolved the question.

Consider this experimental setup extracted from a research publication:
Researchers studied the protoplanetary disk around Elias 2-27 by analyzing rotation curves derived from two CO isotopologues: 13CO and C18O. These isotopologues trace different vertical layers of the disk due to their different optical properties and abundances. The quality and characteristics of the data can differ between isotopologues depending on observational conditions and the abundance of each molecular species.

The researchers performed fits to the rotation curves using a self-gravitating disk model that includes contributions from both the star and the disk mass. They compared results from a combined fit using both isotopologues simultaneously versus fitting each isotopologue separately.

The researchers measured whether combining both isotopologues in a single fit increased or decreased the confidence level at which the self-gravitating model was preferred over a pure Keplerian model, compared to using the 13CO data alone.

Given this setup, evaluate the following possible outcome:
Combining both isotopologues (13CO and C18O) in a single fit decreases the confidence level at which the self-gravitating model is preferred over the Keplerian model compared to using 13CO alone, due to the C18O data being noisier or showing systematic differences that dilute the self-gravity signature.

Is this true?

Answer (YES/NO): YES